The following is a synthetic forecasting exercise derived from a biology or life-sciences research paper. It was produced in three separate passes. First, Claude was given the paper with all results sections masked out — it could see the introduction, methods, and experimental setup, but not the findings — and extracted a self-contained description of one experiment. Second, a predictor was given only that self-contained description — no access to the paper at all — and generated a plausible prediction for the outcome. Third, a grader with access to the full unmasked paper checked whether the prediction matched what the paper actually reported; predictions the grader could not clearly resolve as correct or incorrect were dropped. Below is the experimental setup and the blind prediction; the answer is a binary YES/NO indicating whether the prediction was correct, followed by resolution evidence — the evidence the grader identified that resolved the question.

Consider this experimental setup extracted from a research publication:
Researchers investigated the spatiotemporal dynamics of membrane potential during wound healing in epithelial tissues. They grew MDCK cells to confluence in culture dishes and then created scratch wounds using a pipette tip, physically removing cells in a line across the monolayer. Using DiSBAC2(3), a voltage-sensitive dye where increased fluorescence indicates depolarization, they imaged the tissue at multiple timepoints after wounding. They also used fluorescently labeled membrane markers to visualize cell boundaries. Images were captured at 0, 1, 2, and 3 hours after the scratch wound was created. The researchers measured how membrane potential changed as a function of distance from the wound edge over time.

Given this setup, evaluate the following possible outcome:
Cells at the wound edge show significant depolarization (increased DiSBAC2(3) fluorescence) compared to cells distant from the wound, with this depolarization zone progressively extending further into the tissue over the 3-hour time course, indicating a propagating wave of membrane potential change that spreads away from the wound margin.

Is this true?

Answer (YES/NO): YES